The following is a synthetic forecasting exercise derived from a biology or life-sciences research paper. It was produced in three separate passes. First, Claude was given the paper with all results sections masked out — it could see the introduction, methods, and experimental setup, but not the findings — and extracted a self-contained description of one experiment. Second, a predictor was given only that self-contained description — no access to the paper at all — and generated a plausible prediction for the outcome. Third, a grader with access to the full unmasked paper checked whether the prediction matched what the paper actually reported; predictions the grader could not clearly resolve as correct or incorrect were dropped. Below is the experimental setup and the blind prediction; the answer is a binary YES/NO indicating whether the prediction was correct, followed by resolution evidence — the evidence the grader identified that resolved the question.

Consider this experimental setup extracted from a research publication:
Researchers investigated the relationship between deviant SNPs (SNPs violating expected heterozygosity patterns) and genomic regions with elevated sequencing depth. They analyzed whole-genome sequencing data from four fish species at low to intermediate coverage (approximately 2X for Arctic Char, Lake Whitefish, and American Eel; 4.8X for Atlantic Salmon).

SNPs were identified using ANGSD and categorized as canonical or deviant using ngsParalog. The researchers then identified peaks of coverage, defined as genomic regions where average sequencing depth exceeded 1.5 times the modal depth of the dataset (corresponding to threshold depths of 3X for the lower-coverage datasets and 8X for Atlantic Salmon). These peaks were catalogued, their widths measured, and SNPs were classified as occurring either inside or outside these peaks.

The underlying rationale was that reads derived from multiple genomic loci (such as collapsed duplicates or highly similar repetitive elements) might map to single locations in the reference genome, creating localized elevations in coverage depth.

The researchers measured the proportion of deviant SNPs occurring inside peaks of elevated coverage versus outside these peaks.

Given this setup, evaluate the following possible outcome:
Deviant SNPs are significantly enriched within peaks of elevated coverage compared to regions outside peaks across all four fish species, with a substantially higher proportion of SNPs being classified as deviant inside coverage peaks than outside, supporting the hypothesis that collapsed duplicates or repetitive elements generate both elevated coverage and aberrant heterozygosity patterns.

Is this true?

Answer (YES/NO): YES